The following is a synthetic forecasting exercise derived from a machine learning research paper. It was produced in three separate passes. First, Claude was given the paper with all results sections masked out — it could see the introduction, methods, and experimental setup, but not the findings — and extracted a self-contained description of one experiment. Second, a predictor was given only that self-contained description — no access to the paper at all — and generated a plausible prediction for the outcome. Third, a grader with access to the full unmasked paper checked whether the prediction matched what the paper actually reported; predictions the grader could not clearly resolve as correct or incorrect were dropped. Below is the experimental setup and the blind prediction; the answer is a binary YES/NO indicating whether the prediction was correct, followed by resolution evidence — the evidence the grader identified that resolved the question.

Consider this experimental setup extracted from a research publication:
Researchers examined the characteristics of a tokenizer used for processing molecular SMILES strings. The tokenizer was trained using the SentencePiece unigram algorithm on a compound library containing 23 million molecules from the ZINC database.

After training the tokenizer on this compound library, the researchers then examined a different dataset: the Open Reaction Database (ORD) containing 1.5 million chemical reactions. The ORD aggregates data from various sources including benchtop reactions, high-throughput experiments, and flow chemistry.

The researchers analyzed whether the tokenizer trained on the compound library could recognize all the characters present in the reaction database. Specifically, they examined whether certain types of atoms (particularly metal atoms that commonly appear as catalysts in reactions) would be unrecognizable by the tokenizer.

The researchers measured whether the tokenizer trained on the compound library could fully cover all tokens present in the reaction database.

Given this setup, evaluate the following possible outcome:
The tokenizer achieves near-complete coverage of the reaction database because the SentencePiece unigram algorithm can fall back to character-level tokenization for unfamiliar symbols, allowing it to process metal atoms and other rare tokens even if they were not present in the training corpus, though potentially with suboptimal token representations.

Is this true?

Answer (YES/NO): NO